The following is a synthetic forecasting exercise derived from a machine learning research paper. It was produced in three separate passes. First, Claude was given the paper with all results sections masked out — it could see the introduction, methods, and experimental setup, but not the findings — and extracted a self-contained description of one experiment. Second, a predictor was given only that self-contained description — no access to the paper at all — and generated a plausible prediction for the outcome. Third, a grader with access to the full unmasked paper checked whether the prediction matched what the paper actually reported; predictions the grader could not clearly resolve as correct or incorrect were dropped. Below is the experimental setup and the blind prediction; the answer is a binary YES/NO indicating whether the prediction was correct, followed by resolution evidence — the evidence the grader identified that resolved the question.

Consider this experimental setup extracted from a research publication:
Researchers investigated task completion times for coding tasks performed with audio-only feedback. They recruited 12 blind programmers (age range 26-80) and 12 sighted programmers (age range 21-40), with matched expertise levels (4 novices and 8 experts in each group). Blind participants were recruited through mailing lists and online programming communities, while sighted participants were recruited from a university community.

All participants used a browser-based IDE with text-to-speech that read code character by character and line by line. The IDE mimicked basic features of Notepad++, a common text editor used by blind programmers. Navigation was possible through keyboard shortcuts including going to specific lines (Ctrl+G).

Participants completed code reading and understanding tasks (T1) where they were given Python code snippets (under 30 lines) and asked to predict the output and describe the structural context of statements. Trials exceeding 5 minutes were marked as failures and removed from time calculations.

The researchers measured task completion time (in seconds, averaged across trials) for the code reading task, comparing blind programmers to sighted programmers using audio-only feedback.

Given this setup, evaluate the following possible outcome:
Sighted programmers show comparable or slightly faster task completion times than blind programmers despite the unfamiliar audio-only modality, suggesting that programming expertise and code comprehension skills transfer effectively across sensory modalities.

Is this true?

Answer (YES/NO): NO